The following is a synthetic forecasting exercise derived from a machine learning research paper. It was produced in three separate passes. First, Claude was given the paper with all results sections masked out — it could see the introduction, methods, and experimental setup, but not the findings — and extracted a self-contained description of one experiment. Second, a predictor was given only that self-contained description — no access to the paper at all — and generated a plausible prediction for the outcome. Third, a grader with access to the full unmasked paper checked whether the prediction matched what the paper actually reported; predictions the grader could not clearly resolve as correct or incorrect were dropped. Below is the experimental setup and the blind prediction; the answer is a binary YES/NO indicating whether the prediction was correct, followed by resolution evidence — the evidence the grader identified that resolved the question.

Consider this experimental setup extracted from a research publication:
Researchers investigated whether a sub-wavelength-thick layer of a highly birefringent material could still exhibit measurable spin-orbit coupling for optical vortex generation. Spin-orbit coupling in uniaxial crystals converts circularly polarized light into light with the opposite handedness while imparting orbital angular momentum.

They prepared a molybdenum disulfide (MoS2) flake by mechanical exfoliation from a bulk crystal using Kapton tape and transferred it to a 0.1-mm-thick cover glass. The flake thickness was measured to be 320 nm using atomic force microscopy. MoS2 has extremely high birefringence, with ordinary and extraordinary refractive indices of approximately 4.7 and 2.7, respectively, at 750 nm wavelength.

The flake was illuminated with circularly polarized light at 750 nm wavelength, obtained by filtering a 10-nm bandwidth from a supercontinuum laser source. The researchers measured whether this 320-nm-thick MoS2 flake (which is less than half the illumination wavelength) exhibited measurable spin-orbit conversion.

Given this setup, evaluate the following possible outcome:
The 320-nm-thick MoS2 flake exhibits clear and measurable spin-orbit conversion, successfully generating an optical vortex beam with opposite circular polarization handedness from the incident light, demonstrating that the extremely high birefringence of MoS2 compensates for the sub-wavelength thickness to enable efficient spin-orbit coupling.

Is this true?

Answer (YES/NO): NO